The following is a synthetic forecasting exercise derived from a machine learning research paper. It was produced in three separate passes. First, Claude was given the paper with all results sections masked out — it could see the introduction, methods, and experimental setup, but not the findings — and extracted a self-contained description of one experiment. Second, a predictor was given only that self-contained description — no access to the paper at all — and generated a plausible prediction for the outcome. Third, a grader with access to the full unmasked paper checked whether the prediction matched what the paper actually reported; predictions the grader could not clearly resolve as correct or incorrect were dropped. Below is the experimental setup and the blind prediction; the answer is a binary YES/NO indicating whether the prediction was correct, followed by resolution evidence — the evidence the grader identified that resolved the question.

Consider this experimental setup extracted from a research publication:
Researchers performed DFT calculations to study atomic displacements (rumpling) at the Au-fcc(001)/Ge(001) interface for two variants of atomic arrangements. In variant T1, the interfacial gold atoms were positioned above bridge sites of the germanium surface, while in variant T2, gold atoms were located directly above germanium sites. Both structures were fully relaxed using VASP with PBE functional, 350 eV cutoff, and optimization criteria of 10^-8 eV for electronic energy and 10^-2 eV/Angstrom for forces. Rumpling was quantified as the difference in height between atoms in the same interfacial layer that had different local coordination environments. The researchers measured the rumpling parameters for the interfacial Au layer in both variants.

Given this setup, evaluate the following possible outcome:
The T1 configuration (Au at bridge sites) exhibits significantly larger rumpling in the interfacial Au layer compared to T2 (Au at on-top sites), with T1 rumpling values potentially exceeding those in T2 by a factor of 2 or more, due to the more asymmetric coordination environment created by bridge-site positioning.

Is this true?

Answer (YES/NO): YES